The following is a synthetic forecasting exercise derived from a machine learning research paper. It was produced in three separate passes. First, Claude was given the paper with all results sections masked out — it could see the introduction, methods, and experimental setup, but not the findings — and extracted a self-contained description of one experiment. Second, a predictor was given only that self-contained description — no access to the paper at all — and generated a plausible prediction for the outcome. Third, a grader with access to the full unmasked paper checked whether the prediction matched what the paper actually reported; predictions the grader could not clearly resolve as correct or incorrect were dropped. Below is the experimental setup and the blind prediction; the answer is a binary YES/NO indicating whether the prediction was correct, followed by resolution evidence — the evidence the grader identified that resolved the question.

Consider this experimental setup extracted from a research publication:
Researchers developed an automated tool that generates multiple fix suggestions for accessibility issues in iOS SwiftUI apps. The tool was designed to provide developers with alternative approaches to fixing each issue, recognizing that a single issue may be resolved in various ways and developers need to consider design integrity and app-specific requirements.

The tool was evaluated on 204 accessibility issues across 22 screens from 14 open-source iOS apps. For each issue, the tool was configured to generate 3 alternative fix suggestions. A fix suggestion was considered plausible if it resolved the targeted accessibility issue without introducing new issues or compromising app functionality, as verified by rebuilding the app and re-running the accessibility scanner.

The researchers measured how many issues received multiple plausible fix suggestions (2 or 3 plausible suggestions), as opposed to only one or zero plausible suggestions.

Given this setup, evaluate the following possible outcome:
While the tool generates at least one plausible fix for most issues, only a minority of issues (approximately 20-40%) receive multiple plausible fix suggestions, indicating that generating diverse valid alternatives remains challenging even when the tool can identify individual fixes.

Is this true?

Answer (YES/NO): NO